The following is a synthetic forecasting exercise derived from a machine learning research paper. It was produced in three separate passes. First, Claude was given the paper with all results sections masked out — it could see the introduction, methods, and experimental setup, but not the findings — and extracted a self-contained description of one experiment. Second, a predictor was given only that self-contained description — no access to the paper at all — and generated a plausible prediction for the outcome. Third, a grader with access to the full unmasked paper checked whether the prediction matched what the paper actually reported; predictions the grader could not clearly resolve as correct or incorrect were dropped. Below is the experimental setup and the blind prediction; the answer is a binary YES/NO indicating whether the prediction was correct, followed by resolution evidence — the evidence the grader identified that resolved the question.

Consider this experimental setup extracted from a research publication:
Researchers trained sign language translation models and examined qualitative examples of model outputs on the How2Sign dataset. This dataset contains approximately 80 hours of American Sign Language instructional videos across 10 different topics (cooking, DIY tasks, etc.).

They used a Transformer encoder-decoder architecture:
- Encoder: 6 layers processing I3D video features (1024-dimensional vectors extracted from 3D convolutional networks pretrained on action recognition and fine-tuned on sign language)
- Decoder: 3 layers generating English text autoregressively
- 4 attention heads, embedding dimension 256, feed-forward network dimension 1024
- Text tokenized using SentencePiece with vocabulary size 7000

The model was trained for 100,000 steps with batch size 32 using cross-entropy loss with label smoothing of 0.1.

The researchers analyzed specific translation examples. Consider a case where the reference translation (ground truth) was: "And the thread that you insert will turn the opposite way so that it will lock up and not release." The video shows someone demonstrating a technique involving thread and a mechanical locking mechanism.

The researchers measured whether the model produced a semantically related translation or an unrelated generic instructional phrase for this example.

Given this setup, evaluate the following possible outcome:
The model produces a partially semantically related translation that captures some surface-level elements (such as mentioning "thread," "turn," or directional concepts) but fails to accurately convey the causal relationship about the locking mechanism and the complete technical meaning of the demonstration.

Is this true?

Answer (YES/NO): YES